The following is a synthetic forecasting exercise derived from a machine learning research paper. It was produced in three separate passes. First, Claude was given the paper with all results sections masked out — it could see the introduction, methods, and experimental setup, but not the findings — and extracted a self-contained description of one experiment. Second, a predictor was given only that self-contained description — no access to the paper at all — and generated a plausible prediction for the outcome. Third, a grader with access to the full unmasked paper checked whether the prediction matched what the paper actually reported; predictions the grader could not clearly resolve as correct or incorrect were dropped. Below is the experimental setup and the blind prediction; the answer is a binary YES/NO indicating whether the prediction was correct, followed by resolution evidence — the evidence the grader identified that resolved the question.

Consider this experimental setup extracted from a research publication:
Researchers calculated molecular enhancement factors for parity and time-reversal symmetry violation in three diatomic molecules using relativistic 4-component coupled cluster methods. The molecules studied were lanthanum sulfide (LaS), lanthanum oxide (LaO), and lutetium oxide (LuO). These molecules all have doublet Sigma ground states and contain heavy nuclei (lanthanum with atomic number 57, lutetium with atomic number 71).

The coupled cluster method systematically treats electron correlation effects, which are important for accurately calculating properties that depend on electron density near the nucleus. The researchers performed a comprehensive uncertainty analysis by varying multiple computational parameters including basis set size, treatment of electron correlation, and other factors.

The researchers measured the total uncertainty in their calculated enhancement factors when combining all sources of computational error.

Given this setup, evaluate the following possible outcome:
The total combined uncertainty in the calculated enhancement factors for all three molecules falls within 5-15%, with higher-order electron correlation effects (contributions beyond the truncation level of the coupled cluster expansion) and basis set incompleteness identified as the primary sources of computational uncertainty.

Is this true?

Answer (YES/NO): YES